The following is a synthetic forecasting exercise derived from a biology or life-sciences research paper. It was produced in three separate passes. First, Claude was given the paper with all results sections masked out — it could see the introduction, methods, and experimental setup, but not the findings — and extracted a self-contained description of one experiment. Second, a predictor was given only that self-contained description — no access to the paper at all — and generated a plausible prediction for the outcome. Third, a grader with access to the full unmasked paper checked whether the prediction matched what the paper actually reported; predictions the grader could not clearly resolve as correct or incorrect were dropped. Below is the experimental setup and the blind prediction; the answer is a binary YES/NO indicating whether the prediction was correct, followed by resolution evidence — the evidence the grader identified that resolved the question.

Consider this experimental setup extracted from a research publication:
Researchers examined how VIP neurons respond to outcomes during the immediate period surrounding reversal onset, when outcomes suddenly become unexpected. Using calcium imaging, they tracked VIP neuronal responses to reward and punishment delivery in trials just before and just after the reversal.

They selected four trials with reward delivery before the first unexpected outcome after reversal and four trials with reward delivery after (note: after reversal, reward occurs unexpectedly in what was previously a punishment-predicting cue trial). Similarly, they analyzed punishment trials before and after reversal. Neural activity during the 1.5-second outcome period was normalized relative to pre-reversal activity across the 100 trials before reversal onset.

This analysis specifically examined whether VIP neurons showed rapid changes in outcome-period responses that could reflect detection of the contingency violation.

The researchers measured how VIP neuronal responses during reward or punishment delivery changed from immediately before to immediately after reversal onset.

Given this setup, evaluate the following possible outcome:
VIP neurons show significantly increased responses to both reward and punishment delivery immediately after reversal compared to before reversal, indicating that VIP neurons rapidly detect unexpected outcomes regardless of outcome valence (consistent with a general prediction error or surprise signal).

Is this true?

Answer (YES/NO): NO